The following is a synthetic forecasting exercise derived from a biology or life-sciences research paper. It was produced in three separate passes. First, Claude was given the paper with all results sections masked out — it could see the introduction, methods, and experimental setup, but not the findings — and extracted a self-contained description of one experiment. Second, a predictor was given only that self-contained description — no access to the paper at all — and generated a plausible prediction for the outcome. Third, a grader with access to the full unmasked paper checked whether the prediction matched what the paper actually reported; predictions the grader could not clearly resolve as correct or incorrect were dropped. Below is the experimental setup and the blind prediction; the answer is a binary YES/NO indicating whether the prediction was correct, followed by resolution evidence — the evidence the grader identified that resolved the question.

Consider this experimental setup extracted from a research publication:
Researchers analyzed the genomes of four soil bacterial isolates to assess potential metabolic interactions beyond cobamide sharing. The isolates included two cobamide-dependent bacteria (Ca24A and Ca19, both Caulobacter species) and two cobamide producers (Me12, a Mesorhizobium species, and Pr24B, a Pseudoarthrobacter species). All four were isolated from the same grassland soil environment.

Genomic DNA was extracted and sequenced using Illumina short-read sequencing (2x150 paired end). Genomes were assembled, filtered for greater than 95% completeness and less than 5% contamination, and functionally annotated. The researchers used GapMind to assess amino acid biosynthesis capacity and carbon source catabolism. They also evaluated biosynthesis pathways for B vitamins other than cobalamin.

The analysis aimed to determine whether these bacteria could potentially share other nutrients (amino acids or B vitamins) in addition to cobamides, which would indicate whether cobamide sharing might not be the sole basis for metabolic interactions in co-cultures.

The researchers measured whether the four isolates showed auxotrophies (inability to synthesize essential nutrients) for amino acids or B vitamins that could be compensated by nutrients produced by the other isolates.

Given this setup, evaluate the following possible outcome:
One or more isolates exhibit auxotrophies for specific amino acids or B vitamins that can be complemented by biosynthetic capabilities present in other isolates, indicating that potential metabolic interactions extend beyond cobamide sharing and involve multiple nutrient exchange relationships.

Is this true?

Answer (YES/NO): NO